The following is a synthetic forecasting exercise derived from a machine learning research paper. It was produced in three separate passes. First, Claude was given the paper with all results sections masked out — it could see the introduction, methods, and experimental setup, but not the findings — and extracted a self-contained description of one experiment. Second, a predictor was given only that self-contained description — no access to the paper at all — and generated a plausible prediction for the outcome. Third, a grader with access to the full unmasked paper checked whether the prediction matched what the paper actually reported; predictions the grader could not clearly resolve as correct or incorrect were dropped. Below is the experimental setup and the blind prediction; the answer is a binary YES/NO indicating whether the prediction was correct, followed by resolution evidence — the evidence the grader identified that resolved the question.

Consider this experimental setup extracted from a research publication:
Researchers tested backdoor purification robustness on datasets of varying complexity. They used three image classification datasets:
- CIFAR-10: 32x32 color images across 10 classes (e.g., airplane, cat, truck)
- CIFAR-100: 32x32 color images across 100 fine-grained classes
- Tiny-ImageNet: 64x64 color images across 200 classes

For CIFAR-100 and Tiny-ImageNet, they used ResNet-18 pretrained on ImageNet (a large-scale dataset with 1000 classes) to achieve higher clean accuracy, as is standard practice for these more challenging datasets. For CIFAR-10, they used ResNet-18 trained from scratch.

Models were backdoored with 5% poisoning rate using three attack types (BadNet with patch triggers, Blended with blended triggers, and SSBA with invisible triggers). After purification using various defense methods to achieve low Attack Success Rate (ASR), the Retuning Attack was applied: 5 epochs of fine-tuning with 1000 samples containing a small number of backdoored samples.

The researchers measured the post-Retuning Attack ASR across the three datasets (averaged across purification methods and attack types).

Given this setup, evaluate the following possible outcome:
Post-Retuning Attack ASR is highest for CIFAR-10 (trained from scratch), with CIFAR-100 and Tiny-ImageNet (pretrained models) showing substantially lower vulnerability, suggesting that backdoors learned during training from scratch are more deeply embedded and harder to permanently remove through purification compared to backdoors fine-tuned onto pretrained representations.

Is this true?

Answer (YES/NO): NO